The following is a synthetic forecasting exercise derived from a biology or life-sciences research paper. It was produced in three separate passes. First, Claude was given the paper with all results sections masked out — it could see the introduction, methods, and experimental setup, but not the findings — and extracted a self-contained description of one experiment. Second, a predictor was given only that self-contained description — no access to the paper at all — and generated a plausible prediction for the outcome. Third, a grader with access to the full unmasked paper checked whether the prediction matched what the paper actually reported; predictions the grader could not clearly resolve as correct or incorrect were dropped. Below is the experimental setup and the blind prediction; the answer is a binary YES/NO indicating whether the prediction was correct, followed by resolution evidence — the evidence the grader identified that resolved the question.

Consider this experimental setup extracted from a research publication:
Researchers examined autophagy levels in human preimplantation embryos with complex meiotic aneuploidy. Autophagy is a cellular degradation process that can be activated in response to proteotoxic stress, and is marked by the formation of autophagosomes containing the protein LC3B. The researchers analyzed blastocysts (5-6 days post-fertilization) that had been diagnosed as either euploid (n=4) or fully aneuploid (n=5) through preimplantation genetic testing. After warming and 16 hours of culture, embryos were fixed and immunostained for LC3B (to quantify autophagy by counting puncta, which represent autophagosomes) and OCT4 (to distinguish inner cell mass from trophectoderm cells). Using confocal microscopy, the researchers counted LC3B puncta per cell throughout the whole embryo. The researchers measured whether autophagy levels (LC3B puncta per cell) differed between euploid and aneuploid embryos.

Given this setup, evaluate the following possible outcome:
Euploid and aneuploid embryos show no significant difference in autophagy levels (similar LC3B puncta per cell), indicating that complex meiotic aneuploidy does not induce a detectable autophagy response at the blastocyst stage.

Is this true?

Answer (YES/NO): NO